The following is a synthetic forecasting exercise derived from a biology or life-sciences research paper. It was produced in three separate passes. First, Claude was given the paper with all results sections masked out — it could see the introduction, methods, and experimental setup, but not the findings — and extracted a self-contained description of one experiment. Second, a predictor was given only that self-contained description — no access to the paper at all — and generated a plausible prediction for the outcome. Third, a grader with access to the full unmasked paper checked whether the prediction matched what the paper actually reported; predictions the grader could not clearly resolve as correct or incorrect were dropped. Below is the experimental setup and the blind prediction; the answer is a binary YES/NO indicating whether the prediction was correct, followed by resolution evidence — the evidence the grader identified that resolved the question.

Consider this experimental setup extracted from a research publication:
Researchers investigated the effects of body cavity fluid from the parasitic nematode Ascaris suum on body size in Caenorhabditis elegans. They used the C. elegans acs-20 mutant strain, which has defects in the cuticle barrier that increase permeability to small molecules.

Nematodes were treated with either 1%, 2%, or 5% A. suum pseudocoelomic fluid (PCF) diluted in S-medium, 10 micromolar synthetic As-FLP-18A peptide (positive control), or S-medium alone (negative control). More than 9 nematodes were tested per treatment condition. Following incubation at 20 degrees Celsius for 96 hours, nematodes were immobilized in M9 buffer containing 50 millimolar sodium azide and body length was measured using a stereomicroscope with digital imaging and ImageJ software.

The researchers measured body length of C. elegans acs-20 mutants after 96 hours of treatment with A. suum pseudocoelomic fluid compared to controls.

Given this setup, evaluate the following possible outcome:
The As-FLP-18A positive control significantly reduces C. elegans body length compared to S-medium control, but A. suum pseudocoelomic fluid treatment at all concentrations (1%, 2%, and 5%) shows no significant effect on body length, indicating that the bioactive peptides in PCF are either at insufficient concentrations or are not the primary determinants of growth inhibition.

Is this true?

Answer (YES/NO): NO